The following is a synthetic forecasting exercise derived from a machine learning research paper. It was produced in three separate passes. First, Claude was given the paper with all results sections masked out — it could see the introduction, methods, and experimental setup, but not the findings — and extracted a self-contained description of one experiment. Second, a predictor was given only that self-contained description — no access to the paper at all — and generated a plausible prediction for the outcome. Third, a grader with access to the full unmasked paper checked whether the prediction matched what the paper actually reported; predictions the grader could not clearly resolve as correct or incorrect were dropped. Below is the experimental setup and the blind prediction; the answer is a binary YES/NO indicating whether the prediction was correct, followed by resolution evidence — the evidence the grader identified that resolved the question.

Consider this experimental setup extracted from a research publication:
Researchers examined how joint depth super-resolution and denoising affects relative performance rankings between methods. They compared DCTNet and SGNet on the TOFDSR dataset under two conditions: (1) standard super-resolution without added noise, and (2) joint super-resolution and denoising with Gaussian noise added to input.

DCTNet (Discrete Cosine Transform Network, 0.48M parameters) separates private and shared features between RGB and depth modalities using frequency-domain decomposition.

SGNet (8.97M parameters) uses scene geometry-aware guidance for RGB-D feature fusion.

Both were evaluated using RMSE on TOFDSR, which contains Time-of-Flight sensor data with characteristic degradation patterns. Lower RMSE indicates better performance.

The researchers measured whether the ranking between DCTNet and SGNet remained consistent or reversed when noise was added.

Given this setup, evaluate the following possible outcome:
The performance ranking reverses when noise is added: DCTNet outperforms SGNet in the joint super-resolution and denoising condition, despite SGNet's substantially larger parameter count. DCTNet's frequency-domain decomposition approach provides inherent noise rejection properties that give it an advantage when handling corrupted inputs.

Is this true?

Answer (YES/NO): NO